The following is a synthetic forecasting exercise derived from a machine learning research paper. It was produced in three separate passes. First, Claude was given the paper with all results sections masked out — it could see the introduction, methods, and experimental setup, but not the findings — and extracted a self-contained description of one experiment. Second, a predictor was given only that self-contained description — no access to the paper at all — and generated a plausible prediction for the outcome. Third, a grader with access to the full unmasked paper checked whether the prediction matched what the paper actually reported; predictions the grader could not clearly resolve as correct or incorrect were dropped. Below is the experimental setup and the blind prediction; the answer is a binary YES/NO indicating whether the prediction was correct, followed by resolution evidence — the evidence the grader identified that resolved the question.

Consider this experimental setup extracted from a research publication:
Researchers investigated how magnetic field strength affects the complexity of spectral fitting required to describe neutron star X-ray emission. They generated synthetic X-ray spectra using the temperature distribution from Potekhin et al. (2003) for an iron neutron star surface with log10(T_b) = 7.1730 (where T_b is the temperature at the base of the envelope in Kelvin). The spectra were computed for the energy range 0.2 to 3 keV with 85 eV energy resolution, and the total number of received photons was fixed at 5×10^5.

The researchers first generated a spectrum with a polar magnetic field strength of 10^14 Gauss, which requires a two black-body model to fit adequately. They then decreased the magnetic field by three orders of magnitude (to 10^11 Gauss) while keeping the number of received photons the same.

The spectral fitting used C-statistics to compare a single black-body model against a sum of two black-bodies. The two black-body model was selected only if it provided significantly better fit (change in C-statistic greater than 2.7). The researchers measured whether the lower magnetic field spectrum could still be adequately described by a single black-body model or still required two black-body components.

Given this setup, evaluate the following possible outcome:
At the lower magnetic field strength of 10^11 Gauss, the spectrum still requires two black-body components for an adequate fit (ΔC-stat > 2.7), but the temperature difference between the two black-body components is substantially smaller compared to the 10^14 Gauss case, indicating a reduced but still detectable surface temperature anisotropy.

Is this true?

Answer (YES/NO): NO